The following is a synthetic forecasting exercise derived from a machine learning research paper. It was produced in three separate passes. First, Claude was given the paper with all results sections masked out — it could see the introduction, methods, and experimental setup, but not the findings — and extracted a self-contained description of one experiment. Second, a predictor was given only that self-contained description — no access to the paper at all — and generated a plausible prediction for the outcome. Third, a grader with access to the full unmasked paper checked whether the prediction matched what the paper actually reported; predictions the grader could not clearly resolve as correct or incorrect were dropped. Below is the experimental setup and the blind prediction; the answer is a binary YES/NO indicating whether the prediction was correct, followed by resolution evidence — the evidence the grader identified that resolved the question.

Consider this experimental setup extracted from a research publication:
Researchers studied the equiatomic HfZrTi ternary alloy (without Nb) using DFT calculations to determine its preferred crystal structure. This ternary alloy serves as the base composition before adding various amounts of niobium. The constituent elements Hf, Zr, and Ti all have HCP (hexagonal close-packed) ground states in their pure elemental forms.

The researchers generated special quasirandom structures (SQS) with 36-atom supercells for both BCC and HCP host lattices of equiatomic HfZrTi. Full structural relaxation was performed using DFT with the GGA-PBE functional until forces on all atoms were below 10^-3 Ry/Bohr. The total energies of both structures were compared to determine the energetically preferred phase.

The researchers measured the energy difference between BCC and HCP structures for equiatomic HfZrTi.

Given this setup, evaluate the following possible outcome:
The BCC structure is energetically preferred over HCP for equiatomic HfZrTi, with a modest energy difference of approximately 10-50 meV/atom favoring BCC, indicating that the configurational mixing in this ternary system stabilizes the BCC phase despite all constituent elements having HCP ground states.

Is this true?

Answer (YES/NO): NO